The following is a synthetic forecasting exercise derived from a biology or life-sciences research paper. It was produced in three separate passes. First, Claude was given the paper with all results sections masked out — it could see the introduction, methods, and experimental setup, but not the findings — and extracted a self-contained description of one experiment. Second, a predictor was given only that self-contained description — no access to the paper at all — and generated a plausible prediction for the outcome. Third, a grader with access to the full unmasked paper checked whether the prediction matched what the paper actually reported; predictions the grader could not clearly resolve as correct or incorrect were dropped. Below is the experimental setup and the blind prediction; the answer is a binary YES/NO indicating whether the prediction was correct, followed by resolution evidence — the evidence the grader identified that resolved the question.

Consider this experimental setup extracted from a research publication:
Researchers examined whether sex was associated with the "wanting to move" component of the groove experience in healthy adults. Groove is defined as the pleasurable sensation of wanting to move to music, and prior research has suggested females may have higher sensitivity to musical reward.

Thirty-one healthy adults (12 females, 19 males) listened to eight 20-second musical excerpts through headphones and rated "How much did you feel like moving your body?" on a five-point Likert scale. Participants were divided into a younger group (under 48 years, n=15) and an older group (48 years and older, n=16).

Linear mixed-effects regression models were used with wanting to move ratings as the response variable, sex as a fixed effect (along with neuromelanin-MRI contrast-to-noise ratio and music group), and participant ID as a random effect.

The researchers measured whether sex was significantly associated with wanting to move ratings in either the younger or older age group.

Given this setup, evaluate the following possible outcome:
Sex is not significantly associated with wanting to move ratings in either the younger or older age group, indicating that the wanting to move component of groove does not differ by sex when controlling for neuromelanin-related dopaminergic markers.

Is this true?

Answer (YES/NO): YES